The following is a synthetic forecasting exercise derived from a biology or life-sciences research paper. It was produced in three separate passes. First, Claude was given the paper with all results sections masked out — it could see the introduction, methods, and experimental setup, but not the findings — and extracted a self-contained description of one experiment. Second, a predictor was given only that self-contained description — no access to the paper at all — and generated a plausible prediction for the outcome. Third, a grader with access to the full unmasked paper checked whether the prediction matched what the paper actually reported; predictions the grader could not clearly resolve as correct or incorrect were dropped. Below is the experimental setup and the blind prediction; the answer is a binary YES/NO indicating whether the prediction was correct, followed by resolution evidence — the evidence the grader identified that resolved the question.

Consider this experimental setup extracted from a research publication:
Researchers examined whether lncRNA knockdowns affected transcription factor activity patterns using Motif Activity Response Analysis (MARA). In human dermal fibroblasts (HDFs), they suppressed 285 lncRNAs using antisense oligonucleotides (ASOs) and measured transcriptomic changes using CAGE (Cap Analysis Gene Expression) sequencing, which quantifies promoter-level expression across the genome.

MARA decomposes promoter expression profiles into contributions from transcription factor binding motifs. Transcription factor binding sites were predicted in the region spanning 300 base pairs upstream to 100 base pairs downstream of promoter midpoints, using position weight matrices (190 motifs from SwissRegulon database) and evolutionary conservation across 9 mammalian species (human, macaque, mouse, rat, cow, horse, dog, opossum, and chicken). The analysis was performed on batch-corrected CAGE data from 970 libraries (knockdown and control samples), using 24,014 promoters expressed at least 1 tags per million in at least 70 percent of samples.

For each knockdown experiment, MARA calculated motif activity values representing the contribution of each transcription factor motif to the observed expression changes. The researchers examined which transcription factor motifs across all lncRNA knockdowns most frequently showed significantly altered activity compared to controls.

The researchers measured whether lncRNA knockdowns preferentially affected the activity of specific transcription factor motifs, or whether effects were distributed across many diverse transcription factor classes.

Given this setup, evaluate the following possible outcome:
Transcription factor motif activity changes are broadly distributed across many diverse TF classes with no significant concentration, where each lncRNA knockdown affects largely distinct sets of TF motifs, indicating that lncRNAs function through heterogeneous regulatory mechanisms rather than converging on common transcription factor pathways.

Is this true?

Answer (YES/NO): NO